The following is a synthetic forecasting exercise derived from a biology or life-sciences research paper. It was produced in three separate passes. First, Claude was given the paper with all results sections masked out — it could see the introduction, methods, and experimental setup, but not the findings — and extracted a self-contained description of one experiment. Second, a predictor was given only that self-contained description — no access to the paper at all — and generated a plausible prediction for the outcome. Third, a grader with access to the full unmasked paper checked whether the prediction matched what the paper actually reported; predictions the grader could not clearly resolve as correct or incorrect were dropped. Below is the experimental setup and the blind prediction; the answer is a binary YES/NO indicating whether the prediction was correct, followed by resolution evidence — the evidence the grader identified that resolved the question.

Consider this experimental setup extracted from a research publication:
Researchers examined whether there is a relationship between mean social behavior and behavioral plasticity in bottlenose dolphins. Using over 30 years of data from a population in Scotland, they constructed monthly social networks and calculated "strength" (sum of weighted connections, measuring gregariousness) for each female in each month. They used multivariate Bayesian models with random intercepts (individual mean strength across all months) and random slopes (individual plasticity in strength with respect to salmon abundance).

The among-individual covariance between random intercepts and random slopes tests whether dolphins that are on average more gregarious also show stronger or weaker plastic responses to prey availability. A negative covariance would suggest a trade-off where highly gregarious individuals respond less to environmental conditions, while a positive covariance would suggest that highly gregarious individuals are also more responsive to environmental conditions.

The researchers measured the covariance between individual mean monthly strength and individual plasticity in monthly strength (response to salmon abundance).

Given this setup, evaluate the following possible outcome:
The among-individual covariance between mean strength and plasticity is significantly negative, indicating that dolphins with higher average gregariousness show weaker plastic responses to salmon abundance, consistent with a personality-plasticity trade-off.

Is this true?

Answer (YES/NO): NO